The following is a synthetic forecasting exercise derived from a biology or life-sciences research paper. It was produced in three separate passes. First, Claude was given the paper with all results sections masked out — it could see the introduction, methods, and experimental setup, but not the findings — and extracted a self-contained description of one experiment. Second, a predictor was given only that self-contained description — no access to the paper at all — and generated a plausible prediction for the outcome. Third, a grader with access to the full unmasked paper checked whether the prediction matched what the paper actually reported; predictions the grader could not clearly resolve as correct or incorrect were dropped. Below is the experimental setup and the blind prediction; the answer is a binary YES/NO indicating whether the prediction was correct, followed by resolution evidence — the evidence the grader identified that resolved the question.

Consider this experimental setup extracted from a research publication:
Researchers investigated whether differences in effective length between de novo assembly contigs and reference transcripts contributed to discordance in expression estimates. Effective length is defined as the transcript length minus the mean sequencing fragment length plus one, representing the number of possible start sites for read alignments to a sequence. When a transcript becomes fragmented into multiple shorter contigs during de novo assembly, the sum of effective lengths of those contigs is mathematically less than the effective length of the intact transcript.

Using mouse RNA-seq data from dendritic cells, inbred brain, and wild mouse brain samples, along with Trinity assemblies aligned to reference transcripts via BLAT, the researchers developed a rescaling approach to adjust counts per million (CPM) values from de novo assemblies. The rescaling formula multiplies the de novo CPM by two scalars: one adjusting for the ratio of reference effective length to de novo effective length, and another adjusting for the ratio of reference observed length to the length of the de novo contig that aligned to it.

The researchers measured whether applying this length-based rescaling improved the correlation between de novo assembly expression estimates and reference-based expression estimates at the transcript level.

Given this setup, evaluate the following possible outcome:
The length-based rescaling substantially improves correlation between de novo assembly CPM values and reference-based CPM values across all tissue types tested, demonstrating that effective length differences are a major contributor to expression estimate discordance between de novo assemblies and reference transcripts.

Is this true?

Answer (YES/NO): NO